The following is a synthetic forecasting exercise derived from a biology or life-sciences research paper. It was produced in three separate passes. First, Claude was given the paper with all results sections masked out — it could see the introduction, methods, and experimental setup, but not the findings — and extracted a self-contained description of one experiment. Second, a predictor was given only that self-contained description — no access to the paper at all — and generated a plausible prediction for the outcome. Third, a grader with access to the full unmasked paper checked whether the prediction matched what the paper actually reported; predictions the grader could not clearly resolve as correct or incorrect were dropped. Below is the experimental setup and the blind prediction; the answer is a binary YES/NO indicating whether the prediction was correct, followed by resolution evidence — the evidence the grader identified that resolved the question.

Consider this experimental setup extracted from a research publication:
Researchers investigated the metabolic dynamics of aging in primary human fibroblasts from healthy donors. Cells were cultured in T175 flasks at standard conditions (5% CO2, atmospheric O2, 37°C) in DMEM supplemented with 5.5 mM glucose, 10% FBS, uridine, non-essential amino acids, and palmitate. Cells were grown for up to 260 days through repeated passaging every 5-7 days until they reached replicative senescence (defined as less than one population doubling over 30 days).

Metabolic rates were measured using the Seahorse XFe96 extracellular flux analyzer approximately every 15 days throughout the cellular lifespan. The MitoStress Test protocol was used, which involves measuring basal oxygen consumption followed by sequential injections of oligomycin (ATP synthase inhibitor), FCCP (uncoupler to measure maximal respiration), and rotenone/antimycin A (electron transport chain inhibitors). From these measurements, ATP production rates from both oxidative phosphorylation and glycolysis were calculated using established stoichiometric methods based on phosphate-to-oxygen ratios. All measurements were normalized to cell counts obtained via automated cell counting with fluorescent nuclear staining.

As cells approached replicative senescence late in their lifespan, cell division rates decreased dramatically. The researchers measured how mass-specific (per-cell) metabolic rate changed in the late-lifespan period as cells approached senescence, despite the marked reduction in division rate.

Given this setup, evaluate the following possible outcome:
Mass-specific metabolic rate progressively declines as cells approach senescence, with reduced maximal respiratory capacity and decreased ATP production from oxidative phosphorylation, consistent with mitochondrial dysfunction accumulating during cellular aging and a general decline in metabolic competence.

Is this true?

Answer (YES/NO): NO